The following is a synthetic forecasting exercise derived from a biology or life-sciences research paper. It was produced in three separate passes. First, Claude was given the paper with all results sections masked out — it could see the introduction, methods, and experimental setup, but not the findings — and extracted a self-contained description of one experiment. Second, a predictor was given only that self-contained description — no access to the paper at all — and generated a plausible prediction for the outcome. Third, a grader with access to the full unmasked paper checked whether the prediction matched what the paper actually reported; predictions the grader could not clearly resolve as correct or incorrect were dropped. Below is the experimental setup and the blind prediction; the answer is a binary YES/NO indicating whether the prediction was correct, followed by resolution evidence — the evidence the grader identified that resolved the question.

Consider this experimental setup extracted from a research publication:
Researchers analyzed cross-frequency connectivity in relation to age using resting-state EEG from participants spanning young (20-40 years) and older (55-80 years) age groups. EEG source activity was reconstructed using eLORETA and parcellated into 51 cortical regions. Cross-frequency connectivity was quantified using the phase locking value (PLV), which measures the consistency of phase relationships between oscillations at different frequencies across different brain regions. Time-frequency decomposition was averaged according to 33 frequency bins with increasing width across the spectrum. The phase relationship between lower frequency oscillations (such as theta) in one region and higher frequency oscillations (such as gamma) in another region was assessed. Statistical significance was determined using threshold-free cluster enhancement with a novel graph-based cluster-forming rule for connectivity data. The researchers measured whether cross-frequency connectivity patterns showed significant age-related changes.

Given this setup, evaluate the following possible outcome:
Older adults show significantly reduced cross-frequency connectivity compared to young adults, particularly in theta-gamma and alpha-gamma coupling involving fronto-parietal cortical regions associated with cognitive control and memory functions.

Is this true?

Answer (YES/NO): NO